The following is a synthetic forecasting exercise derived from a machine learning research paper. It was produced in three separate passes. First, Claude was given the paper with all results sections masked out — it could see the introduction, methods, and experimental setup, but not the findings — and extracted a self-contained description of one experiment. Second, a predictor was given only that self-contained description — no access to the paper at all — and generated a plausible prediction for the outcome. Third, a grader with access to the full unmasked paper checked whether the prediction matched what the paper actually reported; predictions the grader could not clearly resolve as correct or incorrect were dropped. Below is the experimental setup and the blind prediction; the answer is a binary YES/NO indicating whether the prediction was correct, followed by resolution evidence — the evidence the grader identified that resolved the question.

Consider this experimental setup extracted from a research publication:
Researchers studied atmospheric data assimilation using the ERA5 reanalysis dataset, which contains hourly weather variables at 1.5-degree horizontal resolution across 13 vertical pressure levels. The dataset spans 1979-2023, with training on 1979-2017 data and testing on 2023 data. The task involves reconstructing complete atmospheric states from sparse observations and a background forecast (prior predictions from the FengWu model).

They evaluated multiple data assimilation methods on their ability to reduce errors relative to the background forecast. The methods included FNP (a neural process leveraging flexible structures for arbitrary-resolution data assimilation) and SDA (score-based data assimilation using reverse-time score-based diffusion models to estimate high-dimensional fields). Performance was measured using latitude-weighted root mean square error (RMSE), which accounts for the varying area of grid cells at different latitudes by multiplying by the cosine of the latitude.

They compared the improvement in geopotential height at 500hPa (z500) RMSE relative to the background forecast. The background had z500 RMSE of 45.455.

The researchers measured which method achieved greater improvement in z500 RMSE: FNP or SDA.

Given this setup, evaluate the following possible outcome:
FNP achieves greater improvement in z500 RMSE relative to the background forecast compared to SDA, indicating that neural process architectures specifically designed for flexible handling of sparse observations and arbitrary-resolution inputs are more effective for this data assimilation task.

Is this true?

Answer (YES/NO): YES